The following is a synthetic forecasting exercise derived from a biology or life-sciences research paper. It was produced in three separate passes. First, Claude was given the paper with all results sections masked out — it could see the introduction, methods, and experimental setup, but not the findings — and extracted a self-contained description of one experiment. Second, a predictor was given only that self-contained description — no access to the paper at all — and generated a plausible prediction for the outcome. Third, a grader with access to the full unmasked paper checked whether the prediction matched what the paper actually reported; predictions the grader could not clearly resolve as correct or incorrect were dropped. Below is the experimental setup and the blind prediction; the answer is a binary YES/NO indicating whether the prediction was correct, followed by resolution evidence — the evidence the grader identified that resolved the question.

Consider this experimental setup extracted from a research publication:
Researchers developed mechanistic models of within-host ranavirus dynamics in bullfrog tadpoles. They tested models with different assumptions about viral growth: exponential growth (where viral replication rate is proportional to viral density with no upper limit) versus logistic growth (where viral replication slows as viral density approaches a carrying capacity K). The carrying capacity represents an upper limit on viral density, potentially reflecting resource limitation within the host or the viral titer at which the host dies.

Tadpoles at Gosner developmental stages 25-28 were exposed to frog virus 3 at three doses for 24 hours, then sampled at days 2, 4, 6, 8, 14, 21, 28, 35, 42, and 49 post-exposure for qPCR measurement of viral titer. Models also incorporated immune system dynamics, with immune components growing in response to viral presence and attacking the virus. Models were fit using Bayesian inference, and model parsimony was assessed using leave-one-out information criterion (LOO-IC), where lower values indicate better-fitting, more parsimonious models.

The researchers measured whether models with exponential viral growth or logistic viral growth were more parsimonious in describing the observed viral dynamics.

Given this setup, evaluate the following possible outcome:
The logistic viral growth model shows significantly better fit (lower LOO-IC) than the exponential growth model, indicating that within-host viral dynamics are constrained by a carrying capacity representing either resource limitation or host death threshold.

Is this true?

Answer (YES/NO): NO